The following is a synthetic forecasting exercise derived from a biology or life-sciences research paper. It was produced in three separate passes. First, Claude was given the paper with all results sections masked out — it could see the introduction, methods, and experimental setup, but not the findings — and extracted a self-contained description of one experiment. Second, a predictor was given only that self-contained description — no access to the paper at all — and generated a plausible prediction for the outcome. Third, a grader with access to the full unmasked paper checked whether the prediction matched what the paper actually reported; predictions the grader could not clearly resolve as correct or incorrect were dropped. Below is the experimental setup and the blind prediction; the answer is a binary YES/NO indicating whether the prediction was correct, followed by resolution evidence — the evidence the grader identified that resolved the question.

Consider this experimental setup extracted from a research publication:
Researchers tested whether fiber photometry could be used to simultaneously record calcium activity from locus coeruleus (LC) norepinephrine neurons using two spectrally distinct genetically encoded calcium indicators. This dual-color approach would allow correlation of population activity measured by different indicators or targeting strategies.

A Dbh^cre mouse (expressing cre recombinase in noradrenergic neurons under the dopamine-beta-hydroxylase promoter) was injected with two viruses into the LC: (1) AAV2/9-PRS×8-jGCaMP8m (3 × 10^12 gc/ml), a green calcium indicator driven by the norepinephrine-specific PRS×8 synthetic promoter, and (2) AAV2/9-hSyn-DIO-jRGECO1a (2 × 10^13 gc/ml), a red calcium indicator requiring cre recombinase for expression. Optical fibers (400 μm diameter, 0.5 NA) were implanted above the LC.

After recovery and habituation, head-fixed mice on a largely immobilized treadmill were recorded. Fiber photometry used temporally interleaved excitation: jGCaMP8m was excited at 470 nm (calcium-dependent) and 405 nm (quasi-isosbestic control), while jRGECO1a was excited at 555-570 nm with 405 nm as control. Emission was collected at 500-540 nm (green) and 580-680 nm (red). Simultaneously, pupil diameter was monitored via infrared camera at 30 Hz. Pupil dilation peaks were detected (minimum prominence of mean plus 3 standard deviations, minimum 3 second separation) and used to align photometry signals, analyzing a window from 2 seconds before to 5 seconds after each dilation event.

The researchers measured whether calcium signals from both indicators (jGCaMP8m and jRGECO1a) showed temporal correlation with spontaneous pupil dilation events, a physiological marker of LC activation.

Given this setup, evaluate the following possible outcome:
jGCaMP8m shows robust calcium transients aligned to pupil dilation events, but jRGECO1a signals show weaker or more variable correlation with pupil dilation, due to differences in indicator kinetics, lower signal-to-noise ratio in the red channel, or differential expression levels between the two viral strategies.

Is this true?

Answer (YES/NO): NO